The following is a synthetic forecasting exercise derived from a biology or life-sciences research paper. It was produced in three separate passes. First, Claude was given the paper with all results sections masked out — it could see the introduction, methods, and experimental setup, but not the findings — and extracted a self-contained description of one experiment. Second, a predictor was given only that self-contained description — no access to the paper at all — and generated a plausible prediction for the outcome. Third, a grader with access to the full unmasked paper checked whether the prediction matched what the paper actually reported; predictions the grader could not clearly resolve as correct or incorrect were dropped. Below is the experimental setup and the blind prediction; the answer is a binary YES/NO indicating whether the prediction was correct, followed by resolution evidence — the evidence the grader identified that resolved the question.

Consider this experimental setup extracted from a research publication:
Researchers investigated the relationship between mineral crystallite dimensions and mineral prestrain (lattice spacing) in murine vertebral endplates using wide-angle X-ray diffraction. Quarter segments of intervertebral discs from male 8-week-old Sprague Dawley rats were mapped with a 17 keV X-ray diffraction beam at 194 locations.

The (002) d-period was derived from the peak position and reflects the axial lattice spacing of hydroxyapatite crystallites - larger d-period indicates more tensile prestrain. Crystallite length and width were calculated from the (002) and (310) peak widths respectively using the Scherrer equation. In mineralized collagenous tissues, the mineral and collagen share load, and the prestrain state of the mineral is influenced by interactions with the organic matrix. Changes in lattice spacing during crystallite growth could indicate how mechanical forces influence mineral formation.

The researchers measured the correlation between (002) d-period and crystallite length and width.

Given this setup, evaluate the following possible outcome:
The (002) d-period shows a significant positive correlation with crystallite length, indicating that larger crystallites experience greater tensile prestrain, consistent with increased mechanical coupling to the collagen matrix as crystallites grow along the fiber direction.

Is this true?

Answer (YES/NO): YES